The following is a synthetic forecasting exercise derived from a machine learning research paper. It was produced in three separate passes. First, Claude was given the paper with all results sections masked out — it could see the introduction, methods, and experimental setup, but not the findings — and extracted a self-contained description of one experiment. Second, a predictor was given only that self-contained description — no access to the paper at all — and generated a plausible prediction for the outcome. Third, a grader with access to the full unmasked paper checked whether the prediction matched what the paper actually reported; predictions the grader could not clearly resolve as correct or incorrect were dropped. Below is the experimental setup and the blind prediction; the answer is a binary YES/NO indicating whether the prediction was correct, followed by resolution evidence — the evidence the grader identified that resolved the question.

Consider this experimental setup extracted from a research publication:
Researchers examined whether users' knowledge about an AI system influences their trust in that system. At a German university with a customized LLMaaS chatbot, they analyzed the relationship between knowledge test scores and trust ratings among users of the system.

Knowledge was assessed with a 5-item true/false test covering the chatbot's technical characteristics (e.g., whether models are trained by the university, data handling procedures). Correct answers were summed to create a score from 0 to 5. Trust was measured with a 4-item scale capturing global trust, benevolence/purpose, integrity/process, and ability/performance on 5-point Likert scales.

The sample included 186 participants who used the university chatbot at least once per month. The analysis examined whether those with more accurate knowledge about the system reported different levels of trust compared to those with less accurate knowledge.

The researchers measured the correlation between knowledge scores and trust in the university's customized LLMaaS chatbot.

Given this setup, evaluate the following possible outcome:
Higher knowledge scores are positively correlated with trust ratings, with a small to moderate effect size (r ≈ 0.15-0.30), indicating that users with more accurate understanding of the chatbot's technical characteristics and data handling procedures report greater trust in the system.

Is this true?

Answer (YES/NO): NO